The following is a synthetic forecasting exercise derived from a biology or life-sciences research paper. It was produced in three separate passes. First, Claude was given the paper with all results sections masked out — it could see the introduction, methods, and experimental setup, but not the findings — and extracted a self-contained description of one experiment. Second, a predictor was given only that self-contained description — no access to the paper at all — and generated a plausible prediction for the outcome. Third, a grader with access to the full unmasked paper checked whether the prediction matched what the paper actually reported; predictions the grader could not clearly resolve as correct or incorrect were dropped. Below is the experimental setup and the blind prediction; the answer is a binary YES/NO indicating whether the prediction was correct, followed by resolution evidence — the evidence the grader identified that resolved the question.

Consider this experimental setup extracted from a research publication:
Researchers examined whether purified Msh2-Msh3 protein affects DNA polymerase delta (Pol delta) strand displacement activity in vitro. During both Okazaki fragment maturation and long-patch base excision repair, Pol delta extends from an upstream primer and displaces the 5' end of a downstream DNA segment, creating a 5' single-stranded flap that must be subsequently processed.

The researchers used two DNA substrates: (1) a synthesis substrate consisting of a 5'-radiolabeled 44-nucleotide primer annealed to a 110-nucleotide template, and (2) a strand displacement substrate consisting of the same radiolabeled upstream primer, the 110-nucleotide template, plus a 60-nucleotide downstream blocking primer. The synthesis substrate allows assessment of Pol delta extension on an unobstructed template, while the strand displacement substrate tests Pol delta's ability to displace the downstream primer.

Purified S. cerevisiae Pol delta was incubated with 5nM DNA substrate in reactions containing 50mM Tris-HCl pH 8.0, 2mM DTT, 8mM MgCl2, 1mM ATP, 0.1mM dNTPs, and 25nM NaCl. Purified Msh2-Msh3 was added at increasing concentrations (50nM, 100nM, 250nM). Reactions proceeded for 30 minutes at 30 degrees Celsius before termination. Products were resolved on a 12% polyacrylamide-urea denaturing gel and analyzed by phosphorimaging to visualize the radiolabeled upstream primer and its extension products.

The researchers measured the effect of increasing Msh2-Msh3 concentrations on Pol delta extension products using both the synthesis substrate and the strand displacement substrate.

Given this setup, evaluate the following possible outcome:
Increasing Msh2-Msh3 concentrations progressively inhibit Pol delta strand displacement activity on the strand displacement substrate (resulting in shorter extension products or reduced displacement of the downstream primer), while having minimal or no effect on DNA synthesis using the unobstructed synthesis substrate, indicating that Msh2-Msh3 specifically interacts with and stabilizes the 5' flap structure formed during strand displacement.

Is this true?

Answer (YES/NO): NO